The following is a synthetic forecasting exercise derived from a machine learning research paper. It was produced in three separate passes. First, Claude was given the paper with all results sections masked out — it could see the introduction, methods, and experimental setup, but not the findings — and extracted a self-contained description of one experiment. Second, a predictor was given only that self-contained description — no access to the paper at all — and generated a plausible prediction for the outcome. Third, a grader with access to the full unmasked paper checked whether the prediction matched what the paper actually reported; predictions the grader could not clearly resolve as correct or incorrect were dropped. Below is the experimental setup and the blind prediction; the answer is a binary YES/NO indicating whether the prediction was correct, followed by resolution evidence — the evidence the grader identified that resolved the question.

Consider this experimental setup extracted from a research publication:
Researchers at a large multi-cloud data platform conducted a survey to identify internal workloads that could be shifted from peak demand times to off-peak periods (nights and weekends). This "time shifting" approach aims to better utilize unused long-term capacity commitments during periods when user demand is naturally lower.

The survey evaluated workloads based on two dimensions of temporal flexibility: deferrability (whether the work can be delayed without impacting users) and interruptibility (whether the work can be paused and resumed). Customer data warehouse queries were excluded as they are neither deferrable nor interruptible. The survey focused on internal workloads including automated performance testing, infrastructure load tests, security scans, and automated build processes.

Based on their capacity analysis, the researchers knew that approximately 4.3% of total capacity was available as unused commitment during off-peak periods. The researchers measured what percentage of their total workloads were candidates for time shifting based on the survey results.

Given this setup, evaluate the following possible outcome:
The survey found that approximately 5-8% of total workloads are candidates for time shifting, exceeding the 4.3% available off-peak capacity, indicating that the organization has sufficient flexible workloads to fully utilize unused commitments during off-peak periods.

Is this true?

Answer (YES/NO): YES